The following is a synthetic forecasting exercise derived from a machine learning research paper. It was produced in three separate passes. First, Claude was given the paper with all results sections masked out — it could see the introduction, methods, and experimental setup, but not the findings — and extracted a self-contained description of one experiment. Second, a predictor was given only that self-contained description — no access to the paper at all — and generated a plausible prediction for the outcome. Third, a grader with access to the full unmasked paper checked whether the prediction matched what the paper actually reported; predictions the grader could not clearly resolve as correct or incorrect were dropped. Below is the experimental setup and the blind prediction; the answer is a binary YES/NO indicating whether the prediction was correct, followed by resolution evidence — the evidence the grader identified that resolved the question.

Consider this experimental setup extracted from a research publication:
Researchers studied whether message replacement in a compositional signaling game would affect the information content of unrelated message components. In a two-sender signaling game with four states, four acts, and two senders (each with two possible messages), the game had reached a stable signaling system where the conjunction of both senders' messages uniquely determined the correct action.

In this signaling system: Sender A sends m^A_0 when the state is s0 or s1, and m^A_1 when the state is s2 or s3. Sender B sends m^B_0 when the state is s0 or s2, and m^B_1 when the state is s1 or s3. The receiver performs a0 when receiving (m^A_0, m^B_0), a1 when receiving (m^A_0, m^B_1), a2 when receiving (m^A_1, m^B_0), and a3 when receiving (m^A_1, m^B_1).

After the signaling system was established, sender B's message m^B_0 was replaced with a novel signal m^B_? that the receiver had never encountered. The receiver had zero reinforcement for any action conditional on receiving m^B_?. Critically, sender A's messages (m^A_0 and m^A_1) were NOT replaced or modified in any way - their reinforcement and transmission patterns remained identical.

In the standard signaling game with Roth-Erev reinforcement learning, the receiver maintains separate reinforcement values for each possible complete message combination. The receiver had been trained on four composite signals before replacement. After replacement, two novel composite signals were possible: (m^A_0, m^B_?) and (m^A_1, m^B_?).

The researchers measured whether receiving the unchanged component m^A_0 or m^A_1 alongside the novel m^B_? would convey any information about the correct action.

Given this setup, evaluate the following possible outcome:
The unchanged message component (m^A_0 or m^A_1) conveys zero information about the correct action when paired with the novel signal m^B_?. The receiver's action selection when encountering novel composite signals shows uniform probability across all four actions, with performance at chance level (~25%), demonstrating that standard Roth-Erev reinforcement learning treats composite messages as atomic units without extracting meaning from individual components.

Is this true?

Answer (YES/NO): YES